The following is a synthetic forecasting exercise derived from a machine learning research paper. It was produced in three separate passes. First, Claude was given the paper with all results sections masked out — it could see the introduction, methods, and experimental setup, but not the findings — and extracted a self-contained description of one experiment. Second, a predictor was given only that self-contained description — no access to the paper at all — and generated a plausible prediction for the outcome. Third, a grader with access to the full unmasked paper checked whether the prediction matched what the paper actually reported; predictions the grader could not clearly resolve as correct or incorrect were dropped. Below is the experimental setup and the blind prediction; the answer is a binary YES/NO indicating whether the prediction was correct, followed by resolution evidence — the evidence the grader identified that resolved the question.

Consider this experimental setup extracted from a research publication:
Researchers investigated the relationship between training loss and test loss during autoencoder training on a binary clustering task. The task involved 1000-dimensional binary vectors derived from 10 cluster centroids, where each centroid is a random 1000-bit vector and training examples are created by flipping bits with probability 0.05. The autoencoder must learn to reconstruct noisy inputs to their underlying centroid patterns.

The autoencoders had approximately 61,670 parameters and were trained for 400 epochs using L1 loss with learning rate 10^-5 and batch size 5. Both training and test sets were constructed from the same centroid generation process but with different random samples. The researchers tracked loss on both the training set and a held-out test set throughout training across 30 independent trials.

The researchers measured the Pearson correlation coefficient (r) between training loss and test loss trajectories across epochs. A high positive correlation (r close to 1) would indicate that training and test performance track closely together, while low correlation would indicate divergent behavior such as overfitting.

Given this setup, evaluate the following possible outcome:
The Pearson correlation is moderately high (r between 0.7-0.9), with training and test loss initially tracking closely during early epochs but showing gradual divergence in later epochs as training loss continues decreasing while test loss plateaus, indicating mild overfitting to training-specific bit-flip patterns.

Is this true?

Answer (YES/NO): NO